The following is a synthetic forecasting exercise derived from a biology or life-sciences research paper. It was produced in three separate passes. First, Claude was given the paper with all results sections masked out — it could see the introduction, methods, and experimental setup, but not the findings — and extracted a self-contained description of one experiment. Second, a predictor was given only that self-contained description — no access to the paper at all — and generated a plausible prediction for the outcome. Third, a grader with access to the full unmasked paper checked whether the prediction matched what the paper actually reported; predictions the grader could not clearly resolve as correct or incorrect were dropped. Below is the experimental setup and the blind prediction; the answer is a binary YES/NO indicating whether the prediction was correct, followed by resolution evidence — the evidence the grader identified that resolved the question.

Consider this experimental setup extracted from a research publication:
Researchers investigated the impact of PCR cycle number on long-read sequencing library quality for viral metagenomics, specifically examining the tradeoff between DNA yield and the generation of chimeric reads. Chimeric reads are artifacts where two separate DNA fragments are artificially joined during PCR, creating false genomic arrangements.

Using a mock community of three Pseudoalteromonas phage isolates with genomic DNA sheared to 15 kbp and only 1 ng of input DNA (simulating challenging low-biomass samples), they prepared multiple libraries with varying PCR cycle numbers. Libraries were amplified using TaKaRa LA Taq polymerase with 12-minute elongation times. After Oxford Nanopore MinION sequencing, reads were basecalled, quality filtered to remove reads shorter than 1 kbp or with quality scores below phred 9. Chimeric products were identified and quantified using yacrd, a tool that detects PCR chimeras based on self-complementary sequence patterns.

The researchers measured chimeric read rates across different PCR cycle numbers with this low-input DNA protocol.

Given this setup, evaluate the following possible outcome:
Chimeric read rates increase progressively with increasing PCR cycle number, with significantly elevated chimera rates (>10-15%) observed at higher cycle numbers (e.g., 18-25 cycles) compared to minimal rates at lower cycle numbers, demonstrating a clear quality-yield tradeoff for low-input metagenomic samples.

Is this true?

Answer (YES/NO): NO